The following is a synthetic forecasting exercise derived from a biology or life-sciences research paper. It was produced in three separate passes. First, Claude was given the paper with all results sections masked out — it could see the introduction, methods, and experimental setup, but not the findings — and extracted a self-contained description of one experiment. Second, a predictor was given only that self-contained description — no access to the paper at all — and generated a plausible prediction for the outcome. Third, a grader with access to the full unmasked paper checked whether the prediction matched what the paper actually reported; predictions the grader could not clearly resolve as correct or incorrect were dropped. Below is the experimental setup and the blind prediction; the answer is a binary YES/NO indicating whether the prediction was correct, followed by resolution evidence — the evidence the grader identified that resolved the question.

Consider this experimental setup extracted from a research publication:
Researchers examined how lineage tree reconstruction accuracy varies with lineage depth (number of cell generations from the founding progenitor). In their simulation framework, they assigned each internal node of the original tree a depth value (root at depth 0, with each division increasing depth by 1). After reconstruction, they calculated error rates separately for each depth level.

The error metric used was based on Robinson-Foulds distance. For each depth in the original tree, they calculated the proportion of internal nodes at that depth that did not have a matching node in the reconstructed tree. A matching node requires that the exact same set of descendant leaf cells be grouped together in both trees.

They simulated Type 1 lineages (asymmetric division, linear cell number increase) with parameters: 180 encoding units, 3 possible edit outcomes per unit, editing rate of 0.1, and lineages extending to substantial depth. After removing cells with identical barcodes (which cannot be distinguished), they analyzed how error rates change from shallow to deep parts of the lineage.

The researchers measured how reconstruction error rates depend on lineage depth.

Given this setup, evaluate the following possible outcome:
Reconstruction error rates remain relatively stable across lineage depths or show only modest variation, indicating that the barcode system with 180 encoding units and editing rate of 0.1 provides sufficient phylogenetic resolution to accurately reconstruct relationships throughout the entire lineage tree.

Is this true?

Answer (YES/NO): NO